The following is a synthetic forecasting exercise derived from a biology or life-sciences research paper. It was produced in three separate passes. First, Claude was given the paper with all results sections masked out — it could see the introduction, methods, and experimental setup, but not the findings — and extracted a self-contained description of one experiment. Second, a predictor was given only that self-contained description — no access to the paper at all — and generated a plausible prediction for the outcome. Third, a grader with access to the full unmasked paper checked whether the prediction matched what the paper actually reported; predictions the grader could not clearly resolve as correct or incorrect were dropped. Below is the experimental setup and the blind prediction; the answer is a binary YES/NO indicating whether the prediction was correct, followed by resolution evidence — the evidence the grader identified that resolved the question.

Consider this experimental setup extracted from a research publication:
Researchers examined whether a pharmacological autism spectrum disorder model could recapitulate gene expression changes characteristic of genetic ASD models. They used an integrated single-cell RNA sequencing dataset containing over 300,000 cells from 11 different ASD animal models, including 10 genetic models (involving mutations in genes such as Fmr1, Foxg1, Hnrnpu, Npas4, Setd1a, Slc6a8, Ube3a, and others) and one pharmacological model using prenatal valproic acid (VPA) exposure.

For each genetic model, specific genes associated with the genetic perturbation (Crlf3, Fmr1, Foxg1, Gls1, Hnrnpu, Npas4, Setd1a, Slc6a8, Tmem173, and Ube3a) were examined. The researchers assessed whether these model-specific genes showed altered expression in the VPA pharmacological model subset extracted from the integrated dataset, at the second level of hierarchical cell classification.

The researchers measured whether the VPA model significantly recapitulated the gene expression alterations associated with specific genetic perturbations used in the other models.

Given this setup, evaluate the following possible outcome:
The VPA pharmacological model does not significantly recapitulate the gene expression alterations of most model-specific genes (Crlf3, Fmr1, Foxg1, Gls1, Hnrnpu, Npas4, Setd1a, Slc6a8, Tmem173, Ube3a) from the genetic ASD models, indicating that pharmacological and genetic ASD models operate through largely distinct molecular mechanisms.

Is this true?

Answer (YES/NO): NO